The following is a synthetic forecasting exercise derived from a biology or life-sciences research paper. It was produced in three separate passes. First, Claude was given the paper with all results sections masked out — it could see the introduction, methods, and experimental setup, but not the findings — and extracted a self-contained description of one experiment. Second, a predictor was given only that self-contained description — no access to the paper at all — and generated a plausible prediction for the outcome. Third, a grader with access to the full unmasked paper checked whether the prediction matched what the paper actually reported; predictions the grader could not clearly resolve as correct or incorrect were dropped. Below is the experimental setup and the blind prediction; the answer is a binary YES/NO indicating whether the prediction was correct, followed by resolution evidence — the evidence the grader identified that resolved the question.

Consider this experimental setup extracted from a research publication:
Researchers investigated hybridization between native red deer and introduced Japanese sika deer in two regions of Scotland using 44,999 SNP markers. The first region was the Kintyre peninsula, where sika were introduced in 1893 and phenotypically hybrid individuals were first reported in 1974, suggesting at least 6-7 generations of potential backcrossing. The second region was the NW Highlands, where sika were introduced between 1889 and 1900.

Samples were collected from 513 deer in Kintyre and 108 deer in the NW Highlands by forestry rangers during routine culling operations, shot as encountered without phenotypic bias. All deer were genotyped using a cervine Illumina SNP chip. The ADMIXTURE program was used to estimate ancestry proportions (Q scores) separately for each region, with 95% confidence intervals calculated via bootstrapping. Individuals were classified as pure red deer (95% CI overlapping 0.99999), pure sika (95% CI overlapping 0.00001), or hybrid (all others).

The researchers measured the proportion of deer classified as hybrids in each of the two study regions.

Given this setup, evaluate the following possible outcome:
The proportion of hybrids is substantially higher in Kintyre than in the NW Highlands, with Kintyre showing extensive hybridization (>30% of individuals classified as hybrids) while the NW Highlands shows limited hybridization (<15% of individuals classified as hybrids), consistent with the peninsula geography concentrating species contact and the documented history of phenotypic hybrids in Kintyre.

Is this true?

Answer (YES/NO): YES